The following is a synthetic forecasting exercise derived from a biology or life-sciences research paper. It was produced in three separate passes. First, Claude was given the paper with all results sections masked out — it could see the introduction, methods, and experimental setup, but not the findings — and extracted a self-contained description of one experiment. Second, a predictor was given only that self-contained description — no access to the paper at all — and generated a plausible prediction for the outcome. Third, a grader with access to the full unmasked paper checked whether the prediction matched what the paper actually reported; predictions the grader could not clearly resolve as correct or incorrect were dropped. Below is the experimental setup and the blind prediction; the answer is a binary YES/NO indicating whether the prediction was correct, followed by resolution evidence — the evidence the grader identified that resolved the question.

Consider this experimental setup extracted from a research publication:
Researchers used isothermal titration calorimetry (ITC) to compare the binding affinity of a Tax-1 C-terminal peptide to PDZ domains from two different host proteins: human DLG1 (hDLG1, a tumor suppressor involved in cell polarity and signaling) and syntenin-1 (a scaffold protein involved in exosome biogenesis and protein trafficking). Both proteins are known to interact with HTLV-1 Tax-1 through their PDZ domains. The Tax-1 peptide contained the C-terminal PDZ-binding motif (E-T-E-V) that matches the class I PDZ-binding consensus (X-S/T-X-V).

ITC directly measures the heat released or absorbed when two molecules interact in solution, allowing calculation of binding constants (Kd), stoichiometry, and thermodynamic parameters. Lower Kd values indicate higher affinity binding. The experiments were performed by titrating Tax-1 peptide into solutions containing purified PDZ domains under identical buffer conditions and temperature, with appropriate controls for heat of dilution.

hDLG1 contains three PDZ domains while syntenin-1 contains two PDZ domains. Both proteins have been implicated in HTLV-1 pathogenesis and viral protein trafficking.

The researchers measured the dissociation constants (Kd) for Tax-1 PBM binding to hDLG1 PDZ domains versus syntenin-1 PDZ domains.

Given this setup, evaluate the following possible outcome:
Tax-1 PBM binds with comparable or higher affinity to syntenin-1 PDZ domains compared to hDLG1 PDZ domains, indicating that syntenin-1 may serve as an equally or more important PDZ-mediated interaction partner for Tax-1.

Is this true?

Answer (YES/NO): NO